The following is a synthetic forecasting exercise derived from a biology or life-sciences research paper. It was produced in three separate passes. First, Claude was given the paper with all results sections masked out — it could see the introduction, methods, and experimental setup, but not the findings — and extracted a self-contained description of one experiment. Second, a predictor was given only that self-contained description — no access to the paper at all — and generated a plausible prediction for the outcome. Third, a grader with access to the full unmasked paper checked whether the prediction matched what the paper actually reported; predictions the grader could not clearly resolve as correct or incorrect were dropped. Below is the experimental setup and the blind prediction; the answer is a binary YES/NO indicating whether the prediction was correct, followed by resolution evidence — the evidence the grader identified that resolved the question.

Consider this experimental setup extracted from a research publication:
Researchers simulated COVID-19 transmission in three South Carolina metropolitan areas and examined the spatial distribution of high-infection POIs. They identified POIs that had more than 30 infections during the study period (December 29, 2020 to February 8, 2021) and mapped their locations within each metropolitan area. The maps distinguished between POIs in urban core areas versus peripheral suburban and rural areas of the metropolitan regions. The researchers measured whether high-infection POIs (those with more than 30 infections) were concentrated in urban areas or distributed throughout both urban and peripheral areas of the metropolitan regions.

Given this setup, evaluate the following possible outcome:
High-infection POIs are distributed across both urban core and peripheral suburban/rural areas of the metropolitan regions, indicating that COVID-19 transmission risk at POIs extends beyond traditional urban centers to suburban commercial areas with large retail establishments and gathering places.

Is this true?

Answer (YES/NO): NO